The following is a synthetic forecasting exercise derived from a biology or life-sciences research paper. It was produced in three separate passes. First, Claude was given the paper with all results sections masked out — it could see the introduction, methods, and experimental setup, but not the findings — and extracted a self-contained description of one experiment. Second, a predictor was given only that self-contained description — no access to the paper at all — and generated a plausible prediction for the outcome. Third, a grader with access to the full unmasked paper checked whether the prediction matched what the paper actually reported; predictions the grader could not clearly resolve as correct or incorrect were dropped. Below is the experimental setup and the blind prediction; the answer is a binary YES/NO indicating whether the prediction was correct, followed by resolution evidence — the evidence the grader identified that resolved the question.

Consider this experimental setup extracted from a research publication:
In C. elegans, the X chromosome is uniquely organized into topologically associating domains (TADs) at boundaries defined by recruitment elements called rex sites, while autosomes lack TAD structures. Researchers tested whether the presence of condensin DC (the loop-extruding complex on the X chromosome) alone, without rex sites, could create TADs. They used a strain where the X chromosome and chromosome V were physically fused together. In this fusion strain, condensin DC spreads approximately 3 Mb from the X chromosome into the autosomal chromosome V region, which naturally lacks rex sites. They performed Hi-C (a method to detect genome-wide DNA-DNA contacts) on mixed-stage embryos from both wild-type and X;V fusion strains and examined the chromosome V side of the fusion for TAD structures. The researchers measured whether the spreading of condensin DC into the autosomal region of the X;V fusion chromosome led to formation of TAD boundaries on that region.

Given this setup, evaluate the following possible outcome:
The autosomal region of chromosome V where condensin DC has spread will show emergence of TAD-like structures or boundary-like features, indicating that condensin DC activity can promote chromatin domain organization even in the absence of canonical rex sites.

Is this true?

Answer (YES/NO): NO